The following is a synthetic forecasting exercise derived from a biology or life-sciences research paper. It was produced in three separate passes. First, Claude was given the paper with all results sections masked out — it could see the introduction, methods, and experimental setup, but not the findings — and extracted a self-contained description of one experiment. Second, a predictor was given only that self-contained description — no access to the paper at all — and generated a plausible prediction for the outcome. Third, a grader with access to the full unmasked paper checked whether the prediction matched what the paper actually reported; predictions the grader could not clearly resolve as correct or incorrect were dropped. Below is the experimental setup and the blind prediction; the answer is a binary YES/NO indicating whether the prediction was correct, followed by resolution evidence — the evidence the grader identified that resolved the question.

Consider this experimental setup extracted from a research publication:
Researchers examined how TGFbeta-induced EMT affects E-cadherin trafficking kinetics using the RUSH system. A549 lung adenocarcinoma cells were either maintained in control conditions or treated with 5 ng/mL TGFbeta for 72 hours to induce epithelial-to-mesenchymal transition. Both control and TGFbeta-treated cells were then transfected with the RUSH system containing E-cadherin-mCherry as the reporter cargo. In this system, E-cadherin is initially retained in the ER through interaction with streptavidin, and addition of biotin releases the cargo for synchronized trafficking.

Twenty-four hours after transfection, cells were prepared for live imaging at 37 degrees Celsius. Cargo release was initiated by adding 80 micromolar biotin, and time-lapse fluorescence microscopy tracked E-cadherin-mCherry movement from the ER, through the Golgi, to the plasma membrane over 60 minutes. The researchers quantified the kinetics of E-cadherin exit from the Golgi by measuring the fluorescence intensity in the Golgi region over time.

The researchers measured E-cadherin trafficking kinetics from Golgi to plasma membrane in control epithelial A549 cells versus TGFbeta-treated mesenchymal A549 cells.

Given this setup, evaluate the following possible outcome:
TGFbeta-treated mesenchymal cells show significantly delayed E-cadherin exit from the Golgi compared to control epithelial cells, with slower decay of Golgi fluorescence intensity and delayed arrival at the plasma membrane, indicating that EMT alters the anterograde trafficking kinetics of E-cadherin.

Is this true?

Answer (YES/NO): YES